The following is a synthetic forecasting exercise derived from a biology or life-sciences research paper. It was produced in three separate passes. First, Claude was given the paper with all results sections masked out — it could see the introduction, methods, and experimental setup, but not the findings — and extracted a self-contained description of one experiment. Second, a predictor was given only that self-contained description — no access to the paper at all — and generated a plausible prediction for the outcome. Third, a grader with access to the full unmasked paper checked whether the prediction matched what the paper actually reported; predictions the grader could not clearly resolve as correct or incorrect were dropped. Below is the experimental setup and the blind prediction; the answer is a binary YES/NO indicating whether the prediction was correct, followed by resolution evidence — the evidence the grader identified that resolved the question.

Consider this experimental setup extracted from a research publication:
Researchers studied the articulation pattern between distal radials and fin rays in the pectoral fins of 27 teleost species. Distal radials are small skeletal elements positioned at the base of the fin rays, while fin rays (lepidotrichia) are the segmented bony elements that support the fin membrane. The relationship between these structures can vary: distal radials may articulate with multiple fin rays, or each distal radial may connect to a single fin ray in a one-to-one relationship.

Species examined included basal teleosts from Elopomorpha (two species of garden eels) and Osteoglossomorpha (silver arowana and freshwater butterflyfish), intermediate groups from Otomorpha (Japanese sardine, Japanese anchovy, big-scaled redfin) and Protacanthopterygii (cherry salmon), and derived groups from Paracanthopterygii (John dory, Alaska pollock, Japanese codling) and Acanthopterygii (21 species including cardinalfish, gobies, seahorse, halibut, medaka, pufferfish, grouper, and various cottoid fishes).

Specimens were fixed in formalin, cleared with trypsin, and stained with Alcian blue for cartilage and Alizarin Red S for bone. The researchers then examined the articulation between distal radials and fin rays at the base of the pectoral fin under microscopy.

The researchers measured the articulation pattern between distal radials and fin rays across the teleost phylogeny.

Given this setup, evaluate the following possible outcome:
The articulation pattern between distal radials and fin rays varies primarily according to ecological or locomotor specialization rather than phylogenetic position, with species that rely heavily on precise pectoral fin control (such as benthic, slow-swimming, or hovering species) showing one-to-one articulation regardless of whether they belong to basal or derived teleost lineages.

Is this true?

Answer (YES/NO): NO